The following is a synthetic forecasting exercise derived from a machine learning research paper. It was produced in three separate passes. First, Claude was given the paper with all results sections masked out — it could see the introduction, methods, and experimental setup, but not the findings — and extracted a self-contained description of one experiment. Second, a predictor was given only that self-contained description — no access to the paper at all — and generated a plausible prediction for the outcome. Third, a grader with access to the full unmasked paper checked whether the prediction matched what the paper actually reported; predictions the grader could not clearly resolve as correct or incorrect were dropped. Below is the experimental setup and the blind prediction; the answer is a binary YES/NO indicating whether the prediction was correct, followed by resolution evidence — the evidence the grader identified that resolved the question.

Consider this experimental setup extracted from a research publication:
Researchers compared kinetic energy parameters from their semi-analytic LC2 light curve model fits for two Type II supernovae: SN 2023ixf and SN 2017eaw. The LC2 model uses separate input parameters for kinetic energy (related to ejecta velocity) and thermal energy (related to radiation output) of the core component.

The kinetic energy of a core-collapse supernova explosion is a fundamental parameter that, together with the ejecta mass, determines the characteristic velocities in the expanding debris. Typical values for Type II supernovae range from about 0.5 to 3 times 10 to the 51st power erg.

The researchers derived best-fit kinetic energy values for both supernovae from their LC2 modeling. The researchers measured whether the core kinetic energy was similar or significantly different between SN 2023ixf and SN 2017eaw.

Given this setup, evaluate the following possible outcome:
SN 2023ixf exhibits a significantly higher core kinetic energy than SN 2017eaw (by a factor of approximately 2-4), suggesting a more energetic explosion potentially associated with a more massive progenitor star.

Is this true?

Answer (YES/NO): NO